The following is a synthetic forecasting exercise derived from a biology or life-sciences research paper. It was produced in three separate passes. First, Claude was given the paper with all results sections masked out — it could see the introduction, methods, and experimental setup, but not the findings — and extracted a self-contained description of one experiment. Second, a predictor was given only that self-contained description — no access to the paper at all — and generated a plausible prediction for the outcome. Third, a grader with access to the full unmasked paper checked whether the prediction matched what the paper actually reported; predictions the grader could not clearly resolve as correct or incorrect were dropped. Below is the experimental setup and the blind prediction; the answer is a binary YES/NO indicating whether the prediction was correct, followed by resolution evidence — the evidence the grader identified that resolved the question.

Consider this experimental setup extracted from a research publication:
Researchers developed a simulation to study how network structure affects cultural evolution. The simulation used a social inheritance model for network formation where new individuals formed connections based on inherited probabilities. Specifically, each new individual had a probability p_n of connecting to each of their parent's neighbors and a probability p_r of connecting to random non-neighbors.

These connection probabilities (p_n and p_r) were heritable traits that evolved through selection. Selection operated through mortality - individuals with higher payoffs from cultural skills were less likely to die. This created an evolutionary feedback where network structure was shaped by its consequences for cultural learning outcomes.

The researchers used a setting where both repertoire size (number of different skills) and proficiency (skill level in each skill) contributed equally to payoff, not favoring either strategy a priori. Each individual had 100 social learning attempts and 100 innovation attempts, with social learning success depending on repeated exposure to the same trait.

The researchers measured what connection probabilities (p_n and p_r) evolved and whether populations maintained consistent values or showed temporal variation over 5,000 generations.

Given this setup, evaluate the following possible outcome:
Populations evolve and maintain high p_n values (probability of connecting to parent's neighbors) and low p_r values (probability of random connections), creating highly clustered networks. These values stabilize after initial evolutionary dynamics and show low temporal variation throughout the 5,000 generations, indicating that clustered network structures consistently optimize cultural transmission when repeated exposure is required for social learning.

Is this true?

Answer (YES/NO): NO